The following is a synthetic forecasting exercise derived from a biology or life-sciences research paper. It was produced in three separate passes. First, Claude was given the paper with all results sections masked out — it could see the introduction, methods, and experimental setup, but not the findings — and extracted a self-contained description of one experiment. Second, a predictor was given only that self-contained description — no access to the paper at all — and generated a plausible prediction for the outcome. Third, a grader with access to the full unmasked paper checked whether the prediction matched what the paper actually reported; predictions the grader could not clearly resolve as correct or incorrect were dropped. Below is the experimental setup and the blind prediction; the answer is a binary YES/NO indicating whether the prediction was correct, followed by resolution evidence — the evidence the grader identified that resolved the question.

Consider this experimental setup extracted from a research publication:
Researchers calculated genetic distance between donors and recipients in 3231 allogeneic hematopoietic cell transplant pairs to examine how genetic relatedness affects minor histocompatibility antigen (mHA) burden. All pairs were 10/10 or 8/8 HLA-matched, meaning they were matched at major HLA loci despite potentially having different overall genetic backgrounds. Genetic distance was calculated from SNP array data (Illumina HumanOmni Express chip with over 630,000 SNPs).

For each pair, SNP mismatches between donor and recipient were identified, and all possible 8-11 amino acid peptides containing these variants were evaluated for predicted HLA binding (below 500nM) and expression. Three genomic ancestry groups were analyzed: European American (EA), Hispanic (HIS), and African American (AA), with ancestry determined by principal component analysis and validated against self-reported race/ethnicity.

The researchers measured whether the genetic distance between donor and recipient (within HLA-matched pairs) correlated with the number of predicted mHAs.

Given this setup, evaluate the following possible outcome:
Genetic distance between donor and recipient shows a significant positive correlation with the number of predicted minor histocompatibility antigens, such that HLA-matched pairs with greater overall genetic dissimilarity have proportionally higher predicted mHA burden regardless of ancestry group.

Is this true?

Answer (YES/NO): NO